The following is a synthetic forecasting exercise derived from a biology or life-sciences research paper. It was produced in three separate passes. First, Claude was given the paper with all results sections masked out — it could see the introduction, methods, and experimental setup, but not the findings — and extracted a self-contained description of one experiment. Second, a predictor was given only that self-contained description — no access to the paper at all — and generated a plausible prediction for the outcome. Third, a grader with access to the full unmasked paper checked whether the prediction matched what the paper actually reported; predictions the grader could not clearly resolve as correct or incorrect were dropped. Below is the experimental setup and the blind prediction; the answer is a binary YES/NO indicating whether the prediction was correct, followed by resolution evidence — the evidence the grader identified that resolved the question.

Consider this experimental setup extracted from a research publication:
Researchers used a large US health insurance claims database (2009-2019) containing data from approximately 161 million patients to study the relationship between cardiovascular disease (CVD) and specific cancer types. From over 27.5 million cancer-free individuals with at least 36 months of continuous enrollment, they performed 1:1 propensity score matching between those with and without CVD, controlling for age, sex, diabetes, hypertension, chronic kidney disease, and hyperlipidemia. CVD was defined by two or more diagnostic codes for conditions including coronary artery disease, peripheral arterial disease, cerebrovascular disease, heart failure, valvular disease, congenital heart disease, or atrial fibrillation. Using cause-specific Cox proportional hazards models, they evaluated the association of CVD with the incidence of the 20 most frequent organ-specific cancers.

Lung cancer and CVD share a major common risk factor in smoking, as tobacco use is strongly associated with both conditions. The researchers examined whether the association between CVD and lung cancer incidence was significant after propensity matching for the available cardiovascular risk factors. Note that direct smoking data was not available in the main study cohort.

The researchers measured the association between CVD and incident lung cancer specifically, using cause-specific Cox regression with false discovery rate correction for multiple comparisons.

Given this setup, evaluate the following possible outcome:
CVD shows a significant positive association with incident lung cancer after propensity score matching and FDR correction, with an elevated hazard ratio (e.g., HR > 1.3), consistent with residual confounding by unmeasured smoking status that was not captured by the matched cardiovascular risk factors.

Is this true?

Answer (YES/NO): YES